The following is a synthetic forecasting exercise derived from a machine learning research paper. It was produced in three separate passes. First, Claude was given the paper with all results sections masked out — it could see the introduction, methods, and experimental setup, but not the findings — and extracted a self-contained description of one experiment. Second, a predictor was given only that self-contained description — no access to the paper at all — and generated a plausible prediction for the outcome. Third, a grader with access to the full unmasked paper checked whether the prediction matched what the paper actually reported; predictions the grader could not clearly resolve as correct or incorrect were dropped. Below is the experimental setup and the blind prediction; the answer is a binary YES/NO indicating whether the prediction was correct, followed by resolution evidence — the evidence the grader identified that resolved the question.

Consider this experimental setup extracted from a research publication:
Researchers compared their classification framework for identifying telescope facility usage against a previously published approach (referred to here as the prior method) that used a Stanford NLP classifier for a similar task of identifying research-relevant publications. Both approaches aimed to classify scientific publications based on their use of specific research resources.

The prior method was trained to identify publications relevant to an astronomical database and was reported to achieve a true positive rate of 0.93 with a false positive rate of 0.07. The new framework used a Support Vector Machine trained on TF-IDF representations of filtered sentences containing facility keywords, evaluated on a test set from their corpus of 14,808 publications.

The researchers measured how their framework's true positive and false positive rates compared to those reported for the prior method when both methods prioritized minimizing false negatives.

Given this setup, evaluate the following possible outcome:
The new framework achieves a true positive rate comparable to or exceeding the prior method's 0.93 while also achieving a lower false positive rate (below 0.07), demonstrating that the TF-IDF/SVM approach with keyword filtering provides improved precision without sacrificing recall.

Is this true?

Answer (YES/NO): NO